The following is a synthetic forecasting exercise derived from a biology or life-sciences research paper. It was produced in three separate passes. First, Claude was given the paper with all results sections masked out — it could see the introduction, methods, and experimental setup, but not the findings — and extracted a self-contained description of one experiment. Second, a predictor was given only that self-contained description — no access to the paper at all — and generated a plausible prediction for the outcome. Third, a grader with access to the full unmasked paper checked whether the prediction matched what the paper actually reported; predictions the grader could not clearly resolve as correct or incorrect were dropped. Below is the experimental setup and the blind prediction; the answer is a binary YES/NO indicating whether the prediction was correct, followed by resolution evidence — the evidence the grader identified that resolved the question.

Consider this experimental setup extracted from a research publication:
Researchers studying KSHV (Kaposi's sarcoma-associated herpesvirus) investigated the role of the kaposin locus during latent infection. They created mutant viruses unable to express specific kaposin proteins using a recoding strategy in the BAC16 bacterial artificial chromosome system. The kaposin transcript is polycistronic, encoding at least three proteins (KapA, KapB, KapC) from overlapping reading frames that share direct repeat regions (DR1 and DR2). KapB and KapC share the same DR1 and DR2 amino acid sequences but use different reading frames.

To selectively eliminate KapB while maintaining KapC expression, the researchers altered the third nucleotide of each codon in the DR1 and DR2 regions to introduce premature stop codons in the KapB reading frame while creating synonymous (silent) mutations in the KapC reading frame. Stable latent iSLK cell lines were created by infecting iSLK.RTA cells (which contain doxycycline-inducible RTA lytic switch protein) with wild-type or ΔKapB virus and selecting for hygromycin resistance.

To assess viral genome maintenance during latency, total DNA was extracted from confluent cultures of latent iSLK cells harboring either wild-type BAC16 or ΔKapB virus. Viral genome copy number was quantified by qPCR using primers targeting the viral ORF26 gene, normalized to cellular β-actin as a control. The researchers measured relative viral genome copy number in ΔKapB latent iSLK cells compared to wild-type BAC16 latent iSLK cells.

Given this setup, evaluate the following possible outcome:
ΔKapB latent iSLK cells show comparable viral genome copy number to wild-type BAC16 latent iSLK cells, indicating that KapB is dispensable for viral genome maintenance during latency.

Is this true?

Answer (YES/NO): NO